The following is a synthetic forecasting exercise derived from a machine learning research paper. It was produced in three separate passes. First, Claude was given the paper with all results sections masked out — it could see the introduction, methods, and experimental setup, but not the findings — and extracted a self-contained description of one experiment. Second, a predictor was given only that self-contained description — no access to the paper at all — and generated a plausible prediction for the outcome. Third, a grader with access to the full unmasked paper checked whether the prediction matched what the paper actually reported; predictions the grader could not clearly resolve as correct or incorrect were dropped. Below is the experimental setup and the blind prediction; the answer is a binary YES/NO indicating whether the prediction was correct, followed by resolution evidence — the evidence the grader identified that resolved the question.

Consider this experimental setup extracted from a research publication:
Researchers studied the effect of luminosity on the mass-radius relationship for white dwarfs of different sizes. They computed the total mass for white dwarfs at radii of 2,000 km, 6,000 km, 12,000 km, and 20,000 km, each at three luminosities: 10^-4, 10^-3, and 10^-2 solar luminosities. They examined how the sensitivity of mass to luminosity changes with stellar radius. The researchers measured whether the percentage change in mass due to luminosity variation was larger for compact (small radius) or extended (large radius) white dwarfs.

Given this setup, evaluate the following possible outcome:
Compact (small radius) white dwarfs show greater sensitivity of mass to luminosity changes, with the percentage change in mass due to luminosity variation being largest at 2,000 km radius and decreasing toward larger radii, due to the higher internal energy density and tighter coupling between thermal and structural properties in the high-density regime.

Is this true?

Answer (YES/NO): NO